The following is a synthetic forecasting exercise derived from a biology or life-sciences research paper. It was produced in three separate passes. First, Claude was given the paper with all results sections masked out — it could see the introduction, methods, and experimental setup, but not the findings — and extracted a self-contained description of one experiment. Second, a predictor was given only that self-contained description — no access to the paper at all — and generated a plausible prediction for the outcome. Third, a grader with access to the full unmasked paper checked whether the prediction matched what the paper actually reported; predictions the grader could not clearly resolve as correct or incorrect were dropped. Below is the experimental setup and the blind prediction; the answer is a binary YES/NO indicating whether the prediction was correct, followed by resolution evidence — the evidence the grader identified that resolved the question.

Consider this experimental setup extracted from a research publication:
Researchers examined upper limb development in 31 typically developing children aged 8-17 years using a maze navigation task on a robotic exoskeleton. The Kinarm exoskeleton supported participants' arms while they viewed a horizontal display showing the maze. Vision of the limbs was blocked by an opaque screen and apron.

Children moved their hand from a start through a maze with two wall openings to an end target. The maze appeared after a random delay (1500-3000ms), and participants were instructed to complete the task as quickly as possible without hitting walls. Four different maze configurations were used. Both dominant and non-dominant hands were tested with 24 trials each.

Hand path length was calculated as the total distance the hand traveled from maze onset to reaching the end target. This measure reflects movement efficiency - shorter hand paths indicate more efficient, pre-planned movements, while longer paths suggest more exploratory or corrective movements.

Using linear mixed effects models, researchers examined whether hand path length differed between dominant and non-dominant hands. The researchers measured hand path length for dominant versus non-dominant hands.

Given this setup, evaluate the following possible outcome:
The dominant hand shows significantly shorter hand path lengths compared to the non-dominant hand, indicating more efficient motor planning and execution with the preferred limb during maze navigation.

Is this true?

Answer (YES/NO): YES